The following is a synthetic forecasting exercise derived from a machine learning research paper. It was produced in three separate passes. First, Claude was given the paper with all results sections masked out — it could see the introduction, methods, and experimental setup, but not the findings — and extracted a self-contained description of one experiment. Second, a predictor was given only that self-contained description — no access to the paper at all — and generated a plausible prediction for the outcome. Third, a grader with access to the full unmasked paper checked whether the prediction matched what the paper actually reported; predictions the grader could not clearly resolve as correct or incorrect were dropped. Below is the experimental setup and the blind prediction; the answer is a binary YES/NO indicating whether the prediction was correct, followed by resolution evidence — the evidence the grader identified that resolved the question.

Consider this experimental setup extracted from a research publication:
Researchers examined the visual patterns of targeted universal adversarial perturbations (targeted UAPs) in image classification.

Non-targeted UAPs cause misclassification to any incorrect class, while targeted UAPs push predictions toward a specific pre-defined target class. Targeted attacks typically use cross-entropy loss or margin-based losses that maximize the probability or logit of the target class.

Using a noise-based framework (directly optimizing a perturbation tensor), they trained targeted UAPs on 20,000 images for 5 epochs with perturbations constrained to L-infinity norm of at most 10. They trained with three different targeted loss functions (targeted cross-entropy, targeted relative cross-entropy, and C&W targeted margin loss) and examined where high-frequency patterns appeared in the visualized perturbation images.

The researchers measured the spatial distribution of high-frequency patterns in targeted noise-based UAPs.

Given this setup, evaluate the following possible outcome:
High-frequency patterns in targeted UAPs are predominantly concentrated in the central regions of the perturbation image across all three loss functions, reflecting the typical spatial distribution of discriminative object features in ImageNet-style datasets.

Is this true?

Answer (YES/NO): NO